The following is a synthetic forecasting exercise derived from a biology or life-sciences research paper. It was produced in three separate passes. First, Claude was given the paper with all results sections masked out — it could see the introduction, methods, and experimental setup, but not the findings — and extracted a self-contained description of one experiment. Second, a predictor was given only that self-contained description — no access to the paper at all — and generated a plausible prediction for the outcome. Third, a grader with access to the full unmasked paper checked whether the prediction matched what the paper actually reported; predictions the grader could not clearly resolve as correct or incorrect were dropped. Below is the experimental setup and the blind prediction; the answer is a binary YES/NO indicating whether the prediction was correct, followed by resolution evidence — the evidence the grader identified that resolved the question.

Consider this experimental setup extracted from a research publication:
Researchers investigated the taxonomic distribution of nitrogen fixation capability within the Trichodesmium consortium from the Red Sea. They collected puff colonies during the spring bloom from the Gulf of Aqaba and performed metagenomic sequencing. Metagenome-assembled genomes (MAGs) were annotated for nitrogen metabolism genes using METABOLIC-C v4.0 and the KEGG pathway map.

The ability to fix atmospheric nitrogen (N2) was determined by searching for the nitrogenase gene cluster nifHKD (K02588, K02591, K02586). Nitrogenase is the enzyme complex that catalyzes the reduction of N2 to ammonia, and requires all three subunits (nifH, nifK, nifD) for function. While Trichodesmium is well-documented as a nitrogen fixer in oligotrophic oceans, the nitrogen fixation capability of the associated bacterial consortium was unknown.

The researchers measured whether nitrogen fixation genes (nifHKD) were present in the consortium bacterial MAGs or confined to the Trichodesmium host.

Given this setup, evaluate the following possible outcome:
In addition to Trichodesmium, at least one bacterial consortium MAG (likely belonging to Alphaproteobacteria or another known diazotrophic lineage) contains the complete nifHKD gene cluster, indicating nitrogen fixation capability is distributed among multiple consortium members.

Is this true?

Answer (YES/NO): NO